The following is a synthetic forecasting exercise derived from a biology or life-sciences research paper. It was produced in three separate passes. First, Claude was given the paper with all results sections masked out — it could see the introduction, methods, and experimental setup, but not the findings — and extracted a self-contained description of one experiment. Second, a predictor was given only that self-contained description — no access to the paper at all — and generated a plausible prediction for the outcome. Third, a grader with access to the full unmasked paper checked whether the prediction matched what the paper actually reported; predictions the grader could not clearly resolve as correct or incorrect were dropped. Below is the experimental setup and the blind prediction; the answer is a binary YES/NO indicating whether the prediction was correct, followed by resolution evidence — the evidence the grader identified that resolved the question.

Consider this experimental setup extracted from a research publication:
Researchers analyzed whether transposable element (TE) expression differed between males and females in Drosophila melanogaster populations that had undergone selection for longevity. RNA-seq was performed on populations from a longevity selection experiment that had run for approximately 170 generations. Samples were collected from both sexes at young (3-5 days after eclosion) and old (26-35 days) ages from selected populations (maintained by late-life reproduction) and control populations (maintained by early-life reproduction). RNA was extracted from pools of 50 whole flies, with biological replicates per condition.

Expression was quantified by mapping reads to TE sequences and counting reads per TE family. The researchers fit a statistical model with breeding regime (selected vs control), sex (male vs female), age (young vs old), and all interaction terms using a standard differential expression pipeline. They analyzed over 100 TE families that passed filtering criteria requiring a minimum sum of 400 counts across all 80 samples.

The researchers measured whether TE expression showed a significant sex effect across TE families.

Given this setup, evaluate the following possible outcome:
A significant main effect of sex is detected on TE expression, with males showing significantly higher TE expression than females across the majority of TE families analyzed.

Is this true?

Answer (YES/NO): YES